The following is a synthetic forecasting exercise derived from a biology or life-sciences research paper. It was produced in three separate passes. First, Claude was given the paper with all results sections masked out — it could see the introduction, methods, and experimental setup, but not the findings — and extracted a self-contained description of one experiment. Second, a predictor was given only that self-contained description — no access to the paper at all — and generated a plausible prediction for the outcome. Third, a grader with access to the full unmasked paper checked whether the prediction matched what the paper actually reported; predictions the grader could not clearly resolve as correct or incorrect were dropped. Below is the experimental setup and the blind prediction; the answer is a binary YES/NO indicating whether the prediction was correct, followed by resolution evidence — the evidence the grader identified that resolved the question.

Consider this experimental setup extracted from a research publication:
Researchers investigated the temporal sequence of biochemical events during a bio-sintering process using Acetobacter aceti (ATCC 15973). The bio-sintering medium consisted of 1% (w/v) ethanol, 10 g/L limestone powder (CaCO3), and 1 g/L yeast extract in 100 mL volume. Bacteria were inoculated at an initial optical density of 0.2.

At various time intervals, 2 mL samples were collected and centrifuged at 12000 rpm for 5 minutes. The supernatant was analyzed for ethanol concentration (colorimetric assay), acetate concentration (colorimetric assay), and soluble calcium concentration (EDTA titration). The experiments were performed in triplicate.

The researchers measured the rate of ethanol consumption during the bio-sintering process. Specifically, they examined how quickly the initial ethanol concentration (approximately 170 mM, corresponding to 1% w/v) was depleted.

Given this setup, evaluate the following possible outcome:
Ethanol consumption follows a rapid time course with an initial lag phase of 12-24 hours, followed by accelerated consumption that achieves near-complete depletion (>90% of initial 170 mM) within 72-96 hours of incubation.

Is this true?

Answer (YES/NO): NO